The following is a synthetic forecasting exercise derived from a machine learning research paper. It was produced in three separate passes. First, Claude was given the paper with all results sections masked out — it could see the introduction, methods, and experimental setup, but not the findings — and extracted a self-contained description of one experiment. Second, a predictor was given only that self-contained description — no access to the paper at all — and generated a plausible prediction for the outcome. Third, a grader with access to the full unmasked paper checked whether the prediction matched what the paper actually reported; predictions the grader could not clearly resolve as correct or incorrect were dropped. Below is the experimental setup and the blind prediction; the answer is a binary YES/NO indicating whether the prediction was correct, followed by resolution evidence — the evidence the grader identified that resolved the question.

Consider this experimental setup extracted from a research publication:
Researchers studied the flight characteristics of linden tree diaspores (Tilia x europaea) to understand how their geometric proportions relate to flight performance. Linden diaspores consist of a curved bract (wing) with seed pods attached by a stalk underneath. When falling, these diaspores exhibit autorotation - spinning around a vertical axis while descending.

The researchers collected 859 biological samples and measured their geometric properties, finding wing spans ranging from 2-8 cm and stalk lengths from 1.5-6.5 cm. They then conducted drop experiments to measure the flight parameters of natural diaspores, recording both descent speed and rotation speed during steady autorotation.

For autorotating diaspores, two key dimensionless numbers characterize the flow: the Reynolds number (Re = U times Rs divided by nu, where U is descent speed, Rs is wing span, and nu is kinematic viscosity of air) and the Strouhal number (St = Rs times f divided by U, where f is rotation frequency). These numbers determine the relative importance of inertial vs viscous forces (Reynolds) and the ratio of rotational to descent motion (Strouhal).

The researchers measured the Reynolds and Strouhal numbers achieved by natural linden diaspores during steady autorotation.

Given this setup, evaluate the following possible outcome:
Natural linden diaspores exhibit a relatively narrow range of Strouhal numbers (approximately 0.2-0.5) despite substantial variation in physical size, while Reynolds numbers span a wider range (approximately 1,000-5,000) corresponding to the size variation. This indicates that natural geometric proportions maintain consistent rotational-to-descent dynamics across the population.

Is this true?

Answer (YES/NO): NO